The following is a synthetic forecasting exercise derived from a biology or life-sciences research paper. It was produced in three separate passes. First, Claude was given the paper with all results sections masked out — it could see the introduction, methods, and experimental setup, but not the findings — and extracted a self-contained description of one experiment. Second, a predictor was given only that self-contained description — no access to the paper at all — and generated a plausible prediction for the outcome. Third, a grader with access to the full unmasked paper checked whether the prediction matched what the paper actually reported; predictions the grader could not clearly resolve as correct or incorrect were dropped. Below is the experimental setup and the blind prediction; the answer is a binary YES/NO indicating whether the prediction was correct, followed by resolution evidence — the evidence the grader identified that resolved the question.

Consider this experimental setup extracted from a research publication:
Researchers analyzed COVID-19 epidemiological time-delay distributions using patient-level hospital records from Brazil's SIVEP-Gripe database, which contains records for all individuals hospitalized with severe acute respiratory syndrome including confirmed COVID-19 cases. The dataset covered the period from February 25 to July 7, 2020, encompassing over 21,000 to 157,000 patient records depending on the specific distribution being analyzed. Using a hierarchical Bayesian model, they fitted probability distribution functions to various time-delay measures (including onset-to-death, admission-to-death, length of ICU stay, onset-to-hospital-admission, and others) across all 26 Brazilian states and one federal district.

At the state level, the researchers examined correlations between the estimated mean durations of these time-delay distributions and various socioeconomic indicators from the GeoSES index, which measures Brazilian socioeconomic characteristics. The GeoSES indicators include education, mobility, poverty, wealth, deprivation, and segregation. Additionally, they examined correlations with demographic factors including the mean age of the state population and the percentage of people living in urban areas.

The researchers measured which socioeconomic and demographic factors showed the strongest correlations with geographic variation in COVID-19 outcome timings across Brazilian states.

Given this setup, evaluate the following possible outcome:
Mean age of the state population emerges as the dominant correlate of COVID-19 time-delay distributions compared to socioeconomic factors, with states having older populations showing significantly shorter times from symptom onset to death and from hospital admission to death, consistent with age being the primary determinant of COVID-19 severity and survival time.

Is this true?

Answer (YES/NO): NO